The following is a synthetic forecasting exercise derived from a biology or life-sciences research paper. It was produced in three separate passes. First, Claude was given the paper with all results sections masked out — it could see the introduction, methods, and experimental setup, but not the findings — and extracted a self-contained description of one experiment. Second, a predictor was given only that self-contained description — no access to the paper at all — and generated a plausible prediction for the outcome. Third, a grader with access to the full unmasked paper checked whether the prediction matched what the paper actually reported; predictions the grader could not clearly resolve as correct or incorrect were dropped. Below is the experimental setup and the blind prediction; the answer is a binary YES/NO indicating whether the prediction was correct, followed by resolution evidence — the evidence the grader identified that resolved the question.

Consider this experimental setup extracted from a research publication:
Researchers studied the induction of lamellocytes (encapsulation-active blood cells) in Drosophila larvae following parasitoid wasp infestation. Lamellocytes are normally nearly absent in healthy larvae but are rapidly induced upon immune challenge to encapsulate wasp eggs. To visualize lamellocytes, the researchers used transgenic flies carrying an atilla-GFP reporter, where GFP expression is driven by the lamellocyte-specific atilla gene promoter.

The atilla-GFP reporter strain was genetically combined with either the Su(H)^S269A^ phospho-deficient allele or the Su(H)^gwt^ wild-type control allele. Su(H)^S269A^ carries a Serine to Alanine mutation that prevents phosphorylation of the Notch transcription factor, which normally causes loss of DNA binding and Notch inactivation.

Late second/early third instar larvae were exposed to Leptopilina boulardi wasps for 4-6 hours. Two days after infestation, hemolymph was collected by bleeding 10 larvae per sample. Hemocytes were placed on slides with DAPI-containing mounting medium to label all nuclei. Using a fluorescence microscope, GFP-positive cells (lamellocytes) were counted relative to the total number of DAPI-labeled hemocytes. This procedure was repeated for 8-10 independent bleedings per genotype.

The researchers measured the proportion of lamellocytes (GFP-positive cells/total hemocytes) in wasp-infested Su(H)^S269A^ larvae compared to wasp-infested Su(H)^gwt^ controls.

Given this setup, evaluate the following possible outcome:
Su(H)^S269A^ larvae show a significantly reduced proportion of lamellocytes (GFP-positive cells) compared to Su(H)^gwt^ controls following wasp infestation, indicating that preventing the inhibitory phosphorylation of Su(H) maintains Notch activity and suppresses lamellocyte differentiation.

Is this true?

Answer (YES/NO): YES